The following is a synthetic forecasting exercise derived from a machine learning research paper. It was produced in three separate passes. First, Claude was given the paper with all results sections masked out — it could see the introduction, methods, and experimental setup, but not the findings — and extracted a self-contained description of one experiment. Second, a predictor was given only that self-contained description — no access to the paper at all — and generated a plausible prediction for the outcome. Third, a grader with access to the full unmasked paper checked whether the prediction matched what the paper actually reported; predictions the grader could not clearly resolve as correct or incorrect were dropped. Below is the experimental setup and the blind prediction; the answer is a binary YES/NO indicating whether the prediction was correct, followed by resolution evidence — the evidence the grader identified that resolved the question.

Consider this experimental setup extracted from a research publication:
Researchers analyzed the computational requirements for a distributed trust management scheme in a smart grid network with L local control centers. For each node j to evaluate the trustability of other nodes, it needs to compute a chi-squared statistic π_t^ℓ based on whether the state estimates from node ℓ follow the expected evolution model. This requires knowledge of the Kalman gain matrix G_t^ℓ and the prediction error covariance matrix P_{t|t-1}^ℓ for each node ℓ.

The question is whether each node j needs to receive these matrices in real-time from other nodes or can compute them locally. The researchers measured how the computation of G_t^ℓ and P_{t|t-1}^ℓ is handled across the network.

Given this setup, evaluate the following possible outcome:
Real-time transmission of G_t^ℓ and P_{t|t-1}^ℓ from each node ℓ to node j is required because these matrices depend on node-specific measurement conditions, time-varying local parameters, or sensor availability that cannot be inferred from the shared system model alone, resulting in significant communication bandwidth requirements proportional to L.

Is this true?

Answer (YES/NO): NO